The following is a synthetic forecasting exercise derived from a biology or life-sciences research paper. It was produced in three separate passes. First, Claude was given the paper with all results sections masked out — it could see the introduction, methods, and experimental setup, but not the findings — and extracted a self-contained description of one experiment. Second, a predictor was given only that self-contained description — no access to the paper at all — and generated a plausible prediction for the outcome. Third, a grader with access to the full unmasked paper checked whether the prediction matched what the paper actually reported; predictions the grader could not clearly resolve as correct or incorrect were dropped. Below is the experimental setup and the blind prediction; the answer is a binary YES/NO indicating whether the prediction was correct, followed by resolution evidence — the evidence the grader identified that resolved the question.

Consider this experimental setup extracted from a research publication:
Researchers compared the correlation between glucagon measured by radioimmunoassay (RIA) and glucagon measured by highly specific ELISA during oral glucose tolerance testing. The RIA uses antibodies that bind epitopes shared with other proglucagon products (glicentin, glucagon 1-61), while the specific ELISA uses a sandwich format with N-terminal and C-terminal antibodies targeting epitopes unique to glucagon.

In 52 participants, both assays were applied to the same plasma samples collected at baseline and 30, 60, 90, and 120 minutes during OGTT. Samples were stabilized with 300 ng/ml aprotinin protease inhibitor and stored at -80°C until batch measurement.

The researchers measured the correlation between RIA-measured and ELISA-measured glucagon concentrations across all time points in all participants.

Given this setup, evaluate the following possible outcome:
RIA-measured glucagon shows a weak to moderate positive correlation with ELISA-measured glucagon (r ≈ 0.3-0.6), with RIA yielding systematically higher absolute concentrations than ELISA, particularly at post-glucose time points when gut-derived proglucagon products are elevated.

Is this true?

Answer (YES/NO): NO